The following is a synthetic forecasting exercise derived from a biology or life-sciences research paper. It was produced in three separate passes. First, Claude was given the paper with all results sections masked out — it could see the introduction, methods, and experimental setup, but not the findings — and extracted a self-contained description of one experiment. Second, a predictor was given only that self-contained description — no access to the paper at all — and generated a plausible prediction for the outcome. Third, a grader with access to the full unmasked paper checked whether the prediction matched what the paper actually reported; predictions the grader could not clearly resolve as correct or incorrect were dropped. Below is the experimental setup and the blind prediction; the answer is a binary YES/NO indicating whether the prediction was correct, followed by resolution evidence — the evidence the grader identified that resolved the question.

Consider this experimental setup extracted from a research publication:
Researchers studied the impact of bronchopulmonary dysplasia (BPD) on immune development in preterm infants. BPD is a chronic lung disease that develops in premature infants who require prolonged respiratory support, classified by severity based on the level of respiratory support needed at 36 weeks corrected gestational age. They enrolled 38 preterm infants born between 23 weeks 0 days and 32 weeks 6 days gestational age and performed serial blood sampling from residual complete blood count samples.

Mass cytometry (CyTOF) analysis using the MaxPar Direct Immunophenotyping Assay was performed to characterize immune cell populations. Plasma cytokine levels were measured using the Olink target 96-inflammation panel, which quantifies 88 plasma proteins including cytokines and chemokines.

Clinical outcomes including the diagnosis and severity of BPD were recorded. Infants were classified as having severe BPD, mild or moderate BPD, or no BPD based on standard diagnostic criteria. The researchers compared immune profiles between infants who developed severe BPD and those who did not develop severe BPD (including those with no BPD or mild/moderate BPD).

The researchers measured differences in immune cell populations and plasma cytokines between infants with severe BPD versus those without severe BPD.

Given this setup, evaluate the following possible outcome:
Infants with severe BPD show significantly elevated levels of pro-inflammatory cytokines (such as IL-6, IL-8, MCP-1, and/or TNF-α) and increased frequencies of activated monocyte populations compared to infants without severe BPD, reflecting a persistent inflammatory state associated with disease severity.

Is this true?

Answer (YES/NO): NO